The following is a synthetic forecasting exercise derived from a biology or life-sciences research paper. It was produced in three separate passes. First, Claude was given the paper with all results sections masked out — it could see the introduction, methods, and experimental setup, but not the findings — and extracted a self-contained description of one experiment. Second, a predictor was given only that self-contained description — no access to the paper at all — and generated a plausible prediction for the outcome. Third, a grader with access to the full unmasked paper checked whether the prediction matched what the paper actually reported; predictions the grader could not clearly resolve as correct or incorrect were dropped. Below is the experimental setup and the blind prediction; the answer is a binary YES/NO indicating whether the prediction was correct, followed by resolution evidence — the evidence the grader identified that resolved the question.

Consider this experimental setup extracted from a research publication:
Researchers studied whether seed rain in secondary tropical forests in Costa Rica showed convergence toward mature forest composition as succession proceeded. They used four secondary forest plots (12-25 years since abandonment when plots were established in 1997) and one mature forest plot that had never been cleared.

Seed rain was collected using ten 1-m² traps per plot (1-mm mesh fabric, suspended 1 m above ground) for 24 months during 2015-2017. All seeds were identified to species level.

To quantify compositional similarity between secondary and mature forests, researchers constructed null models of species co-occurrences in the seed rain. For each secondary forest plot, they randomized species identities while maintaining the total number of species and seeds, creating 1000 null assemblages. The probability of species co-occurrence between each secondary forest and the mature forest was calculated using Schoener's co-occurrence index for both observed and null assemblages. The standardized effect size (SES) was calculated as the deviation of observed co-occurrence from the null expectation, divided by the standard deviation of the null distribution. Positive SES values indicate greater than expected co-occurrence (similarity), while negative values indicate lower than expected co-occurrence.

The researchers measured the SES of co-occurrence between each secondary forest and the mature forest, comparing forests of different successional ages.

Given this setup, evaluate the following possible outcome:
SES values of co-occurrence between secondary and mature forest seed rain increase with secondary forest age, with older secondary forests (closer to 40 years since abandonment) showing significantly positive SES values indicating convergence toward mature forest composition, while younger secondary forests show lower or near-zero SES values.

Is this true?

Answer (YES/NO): NO